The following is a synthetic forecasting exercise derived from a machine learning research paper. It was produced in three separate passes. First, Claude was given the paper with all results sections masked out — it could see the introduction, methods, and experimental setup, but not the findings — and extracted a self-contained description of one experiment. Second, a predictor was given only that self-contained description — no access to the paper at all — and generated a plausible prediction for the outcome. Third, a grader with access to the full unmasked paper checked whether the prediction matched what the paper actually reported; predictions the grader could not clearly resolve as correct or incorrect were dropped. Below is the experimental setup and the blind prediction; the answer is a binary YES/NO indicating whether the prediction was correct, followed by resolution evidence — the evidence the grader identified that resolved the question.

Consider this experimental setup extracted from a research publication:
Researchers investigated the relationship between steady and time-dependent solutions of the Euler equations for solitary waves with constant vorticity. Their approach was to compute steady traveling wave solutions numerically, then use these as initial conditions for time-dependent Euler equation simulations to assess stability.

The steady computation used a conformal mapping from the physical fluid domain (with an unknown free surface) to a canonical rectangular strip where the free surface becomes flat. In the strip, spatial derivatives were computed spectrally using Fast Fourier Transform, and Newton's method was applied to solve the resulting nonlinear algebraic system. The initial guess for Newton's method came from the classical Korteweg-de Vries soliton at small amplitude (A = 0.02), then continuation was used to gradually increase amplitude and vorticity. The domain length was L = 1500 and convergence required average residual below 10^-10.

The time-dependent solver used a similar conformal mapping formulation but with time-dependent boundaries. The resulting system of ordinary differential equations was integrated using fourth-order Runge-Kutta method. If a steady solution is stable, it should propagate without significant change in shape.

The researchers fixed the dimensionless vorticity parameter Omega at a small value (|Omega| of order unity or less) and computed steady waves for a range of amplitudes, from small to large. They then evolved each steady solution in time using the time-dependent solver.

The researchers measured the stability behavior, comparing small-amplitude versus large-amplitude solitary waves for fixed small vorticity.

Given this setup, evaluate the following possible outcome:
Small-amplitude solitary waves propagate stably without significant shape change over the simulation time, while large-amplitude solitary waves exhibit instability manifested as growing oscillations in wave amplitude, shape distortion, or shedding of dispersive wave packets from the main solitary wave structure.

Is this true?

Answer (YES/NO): YES